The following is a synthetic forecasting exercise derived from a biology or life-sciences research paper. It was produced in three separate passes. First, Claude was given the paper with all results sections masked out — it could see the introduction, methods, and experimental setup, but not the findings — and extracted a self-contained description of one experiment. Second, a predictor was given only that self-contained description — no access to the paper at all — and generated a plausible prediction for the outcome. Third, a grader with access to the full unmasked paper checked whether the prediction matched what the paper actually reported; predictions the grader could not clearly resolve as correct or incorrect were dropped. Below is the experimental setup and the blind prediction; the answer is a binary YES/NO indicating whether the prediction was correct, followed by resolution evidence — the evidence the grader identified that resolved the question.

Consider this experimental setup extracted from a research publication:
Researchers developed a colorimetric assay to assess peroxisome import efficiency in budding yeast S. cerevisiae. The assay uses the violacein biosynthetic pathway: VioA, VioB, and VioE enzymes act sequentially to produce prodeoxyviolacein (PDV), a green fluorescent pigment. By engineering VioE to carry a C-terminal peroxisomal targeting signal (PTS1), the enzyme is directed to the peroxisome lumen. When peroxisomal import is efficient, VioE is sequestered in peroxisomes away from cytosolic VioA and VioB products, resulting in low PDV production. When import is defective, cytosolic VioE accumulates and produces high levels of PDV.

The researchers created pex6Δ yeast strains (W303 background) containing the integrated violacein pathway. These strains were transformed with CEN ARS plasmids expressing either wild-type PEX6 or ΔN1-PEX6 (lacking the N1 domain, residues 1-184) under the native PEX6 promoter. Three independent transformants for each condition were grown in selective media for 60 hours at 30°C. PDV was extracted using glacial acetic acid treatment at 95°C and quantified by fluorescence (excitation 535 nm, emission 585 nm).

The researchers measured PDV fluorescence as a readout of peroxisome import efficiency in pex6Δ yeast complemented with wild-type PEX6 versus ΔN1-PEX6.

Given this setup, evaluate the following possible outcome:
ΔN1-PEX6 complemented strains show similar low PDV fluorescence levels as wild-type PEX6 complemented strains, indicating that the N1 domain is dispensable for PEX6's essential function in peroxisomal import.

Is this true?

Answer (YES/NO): NO